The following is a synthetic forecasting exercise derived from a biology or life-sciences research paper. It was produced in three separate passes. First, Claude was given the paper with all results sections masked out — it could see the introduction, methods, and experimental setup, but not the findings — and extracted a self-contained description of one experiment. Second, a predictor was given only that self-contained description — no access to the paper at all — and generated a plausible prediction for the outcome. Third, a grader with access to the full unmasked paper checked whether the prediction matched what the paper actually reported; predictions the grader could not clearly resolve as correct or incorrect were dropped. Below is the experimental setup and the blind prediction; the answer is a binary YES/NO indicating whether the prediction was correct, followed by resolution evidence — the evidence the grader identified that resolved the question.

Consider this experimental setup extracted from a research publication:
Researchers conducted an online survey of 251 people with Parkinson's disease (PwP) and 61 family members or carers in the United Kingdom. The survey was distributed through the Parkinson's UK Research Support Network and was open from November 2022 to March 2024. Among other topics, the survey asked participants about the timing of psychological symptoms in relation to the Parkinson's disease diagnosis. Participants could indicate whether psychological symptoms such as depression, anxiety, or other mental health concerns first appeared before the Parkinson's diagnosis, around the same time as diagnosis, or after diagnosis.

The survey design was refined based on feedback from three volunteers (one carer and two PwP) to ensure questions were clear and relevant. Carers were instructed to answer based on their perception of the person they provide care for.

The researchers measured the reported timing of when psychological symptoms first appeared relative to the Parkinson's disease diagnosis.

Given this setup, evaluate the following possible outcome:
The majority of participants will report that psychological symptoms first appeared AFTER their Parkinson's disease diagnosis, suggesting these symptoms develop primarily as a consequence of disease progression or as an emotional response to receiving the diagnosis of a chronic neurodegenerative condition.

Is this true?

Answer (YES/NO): NO